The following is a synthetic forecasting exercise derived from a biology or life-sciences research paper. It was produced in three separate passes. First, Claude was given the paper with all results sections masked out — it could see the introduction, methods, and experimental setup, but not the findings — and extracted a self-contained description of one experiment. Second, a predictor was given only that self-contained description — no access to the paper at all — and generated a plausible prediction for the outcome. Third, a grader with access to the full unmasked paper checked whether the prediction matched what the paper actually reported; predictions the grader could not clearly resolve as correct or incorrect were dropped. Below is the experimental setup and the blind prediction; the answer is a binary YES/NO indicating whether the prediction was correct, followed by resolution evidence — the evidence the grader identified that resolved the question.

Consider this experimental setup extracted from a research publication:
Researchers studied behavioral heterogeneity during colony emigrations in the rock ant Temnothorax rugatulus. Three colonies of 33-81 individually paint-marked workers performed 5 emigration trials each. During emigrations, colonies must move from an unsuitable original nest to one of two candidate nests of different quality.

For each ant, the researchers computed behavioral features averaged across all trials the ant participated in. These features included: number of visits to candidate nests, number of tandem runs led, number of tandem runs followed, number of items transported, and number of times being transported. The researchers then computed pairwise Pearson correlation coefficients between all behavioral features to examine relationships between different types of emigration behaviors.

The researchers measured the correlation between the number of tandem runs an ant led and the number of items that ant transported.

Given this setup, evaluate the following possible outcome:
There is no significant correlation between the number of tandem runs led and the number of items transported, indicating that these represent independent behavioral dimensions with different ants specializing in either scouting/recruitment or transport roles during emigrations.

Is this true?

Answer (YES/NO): NO